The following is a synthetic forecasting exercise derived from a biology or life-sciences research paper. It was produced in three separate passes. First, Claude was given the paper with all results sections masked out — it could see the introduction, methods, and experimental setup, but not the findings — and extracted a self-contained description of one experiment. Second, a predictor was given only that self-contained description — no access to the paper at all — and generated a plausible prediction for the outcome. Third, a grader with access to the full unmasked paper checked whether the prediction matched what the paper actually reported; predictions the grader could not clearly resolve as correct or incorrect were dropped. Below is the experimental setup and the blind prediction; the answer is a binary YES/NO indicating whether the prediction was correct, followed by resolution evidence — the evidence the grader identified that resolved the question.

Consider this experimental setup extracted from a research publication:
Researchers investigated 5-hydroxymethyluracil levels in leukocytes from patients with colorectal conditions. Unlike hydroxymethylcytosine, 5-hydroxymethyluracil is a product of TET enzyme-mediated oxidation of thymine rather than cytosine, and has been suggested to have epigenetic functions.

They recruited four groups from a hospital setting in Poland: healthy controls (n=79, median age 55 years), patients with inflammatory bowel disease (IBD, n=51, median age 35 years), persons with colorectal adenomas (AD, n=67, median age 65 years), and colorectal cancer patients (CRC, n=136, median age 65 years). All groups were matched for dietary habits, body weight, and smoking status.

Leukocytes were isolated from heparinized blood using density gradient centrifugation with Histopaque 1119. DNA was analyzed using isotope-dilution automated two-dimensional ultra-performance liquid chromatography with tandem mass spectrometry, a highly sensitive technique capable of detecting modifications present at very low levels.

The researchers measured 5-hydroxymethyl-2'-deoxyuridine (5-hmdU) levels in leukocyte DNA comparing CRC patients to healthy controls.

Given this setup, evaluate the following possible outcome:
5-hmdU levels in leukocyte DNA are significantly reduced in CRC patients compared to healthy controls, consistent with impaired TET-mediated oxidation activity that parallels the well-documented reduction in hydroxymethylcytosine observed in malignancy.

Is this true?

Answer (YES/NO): YES